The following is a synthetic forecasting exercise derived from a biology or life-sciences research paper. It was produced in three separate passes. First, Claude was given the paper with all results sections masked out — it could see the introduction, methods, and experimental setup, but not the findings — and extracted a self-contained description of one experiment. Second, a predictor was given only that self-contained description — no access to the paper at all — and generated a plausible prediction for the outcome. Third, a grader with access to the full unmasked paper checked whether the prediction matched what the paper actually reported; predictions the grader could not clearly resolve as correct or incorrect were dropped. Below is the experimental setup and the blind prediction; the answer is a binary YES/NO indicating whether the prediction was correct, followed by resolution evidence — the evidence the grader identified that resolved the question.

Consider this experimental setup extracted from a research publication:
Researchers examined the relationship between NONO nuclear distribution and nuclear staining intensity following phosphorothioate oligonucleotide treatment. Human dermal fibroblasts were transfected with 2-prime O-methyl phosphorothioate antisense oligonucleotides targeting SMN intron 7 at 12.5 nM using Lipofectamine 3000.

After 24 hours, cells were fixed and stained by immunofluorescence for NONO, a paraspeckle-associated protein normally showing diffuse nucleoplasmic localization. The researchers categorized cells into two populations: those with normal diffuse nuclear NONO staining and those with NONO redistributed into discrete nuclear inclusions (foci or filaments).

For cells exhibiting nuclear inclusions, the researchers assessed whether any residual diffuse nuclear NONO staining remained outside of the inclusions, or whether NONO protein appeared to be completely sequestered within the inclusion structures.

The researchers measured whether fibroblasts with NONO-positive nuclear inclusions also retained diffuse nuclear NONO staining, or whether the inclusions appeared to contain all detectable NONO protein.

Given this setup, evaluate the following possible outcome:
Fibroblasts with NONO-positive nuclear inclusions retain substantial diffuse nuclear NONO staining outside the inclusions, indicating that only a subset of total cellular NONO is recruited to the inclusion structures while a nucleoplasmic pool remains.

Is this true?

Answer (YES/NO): NO